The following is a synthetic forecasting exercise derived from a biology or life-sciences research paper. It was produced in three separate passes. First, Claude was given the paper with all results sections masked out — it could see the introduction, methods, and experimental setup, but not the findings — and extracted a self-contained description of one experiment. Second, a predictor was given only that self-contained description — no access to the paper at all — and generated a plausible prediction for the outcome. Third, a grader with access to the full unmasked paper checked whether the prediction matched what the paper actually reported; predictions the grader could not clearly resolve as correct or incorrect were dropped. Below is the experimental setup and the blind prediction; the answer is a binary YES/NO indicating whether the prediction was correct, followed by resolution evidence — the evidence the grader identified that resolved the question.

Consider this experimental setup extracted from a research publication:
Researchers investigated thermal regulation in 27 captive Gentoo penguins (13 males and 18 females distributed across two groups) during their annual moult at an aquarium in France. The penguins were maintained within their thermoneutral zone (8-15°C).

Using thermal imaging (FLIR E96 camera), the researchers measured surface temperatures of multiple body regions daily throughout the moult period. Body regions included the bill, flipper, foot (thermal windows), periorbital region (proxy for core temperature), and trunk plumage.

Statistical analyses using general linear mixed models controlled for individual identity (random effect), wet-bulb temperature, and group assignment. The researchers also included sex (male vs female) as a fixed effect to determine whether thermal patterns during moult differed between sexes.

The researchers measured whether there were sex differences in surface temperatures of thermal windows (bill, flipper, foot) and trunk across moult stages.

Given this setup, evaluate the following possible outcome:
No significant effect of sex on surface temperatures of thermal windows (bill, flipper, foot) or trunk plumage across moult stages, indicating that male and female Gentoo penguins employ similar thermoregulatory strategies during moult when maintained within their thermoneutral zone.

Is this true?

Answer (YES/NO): YES